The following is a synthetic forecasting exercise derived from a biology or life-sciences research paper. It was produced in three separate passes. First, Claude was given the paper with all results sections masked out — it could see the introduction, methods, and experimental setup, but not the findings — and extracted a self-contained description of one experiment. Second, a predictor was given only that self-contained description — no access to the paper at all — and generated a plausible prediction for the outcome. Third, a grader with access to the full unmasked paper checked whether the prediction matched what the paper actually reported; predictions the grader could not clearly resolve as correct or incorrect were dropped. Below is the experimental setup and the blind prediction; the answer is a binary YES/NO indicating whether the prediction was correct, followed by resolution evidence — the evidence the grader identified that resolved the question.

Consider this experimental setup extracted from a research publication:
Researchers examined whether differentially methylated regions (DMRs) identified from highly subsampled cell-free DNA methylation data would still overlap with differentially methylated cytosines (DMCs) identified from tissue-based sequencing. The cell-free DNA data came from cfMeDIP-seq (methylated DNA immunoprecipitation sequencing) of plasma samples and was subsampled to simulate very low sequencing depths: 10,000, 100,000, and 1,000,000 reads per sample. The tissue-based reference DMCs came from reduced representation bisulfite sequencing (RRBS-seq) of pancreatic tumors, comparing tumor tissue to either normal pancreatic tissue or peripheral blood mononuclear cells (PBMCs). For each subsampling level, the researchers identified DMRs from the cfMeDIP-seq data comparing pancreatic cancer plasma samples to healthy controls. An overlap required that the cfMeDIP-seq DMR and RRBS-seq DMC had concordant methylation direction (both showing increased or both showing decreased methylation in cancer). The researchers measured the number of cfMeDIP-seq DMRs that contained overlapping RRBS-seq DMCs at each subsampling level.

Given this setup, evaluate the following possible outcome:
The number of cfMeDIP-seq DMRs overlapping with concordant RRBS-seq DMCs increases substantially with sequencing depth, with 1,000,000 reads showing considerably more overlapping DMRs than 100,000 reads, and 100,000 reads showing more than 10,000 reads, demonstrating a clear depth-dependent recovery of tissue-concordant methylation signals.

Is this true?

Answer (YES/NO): NO